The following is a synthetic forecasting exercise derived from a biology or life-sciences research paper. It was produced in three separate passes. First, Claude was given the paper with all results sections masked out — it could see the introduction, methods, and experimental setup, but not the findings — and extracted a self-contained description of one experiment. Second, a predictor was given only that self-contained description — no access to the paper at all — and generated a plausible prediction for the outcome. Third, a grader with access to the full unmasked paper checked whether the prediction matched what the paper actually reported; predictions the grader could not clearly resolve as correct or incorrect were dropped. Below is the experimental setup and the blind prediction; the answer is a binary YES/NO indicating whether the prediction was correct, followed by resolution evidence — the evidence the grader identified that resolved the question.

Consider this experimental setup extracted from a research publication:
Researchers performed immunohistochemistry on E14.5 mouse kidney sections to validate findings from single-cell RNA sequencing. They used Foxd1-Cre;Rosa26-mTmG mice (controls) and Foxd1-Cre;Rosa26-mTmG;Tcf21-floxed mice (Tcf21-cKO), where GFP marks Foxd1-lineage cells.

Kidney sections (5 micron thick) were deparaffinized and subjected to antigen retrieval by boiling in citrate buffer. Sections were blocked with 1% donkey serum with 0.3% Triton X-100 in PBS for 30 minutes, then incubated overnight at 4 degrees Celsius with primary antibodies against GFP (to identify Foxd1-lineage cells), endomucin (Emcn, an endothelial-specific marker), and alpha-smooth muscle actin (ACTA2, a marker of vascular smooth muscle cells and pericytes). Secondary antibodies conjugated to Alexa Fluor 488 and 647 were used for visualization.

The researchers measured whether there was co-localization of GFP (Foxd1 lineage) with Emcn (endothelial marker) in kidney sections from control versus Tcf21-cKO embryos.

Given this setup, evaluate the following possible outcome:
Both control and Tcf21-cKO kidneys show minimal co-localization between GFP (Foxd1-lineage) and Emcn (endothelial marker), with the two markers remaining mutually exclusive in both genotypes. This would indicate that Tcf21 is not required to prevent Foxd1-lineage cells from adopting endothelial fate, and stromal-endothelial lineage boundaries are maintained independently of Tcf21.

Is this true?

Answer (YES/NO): NO